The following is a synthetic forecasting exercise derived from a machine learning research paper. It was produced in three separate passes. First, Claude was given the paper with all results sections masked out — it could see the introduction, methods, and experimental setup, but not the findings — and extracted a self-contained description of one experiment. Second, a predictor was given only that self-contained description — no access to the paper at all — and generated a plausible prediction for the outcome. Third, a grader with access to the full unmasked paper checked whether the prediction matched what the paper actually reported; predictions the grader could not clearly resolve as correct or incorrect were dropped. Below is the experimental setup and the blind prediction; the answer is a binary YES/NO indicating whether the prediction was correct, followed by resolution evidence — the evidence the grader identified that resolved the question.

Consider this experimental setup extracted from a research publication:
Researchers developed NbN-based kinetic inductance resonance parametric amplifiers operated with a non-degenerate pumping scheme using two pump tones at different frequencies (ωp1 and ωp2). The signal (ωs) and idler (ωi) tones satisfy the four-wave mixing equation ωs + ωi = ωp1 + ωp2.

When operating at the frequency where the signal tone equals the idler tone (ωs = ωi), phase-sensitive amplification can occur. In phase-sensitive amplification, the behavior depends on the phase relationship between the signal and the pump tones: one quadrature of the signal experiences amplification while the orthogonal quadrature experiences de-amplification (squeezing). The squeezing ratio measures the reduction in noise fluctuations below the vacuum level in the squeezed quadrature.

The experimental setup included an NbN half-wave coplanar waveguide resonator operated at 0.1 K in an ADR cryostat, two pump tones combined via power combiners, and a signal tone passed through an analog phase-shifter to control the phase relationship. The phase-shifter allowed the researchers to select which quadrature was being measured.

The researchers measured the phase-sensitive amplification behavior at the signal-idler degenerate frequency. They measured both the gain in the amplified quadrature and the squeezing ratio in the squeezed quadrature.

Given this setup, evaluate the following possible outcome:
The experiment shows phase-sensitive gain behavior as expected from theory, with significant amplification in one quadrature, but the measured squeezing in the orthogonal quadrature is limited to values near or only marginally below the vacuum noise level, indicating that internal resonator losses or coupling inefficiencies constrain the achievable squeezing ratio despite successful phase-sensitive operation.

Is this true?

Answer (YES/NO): NO